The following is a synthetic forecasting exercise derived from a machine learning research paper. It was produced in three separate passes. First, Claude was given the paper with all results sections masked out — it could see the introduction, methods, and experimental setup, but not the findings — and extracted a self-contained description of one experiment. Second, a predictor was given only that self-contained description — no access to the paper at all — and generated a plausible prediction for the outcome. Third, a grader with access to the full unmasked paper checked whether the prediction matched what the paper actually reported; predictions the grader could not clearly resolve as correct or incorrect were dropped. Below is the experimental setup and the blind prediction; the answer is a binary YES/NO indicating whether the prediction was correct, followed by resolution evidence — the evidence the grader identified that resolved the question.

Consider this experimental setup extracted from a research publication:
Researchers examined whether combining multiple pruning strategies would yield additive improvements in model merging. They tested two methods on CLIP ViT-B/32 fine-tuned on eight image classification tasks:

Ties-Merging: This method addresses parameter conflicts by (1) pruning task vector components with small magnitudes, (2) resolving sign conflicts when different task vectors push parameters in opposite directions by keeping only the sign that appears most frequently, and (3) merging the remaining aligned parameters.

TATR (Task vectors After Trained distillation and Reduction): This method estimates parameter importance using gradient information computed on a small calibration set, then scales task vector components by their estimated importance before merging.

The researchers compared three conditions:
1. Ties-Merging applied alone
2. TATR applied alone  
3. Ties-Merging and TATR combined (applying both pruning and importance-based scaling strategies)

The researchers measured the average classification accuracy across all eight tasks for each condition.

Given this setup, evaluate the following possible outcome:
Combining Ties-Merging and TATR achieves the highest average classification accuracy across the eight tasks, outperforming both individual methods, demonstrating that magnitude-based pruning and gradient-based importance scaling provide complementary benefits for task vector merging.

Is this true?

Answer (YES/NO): YES